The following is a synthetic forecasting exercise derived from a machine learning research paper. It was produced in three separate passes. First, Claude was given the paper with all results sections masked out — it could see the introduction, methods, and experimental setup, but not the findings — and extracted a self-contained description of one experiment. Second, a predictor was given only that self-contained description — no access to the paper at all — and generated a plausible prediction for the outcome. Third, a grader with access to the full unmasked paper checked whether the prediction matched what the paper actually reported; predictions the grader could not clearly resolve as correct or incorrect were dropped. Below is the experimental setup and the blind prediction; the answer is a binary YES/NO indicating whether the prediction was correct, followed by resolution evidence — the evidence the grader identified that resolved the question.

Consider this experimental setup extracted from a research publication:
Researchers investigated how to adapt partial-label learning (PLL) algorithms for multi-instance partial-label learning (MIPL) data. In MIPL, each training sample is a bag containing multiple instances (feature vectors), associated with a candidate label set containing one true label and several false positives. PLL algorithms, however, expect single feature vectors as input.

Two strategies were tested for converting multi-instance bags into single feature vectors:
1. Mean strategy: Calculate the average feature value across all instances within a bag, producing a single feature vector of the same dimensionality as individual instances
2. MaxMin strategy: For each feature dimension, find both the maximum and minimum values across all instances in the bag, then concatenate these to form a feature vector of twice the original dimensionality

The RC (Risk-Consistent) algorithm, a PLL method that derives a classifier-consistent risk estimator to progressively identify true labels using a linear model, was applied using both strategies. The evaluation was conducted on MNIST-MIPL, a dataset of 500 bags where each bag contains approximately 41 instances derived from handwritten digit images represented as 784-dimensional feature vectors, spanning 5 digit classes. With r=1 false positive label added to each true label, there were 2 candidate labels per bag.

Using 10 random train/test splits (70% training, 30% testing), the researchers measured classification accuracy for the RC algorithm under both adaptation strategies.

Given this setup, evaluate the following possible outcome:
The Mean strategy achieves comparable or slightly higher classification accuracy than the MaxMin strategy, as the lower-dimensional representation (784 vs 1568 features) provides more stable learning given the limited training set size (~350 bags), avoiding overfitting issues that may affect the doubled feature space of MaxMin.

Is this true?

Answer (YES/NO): NO